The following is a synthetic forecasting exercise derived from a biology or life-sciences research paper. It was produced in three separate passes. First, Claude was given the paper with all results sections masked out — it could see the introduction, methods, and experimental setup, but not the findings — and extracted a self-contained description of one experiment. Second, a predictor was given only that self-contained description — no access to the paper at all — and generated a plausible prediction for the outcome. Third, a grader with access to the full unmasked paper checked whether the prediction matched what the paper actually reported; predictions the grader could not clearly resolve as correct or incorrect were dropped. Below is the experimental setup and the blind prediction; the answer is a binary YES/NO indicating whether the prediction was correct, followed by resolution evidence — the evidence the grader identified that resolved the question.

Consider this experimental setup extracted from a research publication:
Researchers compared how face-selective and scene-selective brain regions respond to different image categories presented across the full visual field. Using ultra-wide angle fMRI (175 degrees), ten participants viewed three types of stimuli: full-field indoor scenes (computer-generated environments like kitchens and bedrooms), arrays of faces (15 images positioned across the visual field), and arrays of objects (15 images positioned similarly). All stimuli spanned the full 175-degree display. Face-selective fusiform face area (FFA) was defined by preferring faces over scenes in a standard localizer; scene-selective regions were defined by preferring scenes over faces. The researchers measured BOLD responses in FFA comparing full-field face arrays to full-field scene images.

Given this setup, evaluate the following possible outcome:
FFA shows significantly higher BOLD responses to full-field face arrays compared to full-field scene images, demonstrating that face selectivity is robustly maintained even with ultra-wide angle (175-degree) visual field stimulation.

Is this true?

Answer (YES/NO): YES